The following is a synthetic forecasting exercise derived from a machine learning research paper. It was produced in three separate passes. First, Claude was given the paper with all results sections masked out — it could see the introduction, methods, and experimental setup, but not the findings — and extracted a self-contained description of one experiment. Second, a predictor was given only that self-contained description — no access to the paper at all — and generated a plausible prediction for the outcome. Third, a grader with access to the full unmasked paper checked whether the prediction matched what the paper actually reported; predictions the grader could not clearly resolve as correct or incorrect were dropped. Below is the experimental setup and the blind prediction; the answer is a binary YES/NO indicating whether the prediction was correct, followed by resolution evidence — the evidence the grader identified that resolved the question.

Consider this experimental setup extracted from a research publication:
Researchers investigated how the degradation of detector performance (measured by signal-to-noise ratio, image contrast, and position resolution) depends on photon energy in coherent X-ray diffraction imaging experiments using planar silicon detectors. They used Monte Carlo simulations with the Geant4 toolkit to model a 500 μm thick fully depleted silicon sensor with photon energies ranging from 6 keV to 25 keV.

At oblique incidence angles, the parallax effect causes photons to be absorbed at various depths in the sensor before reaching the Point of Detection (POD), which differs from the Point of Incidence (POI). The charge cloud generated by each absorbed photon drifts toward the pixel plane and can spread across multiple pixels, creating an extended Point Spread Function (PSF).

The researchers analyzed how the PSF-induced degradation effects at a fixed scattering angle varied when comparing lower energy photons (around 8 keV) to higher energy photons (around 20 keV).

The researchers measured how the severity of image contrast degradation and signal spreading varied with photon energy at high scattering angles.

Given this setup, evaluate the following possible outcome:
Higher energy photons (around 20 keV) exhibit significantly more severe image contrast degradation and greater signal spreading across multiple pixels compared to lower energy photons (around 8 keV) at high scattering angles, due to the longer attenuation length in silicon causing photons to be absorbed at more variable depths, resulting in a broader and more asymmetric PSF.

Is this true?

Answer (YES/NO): YES